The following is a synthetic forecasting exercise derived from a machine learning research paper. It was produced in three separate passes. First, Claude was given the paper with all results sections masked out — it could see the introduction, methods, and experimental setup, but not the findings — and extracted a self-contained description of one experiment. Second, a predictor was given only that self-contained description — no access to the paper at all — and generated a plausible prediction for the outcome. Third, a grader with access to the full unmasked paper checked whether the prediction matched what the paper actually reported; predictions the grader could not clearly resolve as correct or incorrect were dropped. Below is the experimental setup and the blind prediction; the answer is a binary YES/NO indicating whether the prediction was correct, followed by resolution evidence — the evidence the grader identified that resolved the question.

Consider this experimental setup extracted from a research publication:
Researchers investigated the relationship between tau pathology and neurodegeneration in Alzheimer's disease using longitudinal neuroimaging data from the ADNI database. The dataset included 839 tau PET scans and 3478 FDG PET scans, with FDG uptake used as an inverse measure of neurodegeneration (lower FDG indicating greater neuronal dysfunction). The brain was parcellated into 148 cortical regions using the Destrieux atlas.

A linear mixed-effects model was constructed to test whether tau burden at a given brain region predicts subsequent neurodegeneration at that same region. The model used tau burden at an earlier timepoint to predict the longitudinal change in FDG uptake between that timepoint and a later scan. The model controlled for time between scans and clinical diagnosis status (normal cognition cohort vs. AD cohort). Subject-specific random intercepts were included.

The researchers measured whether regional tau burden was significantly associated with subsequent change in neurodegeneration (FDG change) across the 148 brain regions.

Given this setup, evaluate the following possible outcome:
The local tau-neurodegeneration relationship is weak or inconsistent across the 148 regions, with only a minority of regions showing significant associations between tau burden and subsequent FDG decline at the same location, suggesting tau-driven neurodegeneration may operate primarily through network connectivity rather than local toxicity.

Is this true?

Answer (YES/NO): NO